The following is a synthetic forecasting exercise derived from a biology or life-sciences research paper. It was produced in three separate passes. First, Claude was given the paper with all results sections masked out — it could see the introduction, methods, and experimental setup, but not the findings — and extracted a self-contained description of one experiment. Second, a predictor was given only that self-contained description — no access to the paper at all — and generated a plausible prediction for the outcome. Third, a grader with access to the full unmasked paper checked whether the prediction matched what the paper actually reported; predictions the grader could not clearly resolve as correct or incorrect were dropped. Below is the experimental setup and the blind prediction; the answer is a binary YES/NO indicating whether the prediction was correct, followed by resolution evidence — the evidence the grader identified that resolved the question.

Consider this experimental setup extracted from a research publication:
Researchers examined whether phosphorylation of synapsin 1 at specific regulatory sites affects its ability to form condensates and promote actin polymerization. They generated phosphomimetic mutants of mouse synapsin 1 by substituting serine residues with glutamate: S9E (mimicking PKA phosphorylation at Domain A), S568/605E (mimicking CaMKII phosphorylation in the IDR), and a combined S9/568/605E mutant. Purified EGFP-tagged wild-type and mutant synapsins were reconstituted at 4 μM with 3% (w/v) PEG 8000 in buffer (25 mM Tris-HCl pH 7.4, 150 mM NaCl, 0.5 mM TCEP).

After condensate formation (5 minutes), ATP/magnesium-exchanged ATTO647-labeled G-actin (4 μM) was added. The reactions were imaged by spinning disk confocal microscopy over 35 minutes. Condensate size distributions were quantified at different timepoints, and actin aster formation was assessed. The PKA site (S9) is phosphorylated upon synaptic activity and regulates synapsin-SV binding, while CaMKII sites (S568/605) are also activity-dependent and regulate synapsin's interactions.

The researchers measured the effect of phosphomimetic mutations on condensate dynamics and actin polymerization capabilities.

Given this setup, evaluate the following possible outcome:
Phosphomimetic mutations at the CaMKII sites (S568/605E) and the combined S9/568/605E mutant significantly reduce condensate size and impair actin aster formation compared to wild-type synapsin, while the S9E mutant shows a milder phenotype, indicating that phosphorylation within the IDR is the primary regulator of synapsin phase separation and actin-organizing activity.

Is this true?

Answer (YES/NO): YES